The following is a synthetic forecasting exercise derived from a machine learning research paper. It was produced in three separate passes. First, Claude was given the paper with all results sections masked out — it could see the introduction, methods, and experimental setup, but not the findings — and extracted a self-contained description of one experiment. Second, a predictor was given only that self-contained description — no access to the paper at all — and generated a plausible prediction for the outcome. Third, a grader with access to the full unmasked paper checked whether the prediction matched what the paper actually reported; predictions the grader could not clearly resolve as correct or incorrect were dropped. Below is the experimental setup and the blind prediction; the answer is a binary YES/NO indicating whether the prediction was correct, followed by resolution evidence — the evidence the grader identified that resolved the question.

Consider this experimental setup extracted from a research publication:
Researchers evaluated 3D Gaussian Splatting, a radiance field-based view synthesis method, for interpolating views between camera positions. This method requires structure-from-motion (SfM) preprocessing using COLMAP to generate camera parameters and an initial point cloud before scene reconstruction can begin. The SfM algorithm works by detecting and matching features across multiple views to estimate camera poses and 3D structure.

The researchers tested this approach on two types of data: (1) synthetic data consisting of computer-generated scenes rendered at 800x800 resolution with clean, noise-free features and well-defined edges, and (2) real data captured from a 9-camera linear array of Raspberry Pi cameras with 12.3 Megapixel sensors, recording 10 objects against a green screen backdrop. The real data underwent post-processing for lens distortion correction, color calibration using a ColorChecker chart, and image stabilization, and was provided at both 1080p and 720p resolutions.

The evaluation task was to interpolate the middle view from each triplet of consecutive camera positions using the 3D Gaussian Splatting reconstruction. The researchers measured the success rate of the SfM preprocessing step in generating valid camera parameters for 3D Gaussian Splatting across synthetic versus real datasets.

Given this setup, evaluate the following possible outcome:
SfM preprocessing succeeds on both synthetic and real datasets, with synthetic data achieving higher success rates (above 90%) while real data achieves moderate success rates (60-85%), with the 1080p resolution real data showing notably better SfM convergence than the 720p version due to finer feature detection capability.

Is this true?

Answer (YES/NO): NO